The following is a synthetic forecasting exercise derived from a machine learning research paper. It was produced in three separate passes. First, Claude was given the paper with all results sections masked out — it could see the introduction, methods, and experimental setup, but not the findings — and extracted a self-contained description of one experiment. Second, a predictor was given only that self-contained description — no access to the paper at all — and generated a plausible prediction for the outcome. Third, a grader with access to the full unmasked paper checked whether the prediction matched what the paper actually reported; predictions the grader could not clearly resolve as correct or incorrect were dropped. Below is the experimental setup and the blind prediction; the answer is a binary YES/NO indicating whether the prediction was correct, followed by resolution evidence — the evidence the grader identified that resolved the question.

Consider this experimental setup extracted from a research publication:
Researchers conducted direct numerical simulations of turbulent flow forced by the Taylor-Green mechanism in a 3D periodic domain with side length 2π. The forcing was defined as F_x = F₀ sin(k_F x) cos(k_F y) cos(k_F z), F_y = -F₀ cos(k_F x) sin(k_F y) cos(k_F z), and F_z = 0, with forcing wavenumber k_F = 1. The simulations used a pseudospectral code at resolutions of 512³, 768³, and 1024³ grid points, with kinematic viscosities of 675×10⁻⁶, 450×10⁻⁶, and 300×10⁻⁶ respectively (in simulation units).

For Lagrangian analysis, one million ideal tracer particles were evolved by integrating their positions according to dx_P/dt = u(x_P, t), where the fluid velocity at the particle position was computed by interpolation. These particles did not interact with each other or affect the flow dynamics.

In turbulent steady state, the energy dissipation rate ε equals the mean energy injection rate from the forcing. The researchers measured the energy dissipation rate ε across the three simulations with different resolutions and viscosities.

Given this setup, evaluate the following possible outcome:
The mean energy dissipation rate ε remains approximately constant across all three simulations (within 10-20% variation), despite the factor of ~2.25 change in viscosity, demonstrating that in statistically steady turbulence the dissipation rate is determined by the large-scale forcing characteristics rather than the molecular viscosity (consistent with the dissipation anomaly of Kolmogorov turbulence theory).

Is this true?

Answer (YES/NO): YES